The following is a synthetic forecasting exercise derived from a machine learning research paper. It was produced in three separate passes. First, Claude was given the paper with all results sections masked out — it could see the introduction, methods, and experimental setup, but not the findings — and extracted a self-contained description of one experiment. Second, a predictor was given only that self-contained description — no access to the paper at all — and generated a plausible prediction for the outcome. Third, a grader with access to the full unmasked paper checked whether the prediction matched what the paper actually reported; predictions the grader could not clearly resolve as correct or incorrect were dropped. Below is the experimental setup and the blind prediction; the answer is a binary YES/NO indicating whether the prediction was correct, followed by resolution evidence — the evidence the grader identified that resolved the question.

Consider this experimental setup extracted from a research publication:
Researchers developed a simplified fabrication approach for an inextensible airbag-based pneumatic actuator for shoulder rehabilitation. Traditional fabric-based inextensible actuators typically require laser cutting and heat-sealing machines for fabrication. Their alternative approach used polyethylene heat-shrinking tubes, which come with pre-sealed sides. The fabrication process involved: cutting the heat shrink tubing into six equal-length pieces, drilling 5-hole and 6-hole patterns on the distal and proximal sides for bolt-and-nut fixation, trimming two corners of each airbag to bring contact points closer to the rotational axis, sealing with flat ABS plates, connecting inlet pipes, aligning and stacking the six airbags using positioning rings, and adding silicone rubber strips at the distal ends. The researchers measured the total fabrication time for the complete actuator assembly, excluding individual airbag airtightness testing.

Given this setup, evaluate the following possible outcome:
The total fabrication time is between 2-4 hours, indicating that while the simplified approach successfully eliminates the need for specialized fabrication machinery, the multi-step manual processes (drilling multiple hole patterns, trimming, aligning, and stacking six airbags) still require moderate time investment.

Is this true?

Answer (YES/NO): NO